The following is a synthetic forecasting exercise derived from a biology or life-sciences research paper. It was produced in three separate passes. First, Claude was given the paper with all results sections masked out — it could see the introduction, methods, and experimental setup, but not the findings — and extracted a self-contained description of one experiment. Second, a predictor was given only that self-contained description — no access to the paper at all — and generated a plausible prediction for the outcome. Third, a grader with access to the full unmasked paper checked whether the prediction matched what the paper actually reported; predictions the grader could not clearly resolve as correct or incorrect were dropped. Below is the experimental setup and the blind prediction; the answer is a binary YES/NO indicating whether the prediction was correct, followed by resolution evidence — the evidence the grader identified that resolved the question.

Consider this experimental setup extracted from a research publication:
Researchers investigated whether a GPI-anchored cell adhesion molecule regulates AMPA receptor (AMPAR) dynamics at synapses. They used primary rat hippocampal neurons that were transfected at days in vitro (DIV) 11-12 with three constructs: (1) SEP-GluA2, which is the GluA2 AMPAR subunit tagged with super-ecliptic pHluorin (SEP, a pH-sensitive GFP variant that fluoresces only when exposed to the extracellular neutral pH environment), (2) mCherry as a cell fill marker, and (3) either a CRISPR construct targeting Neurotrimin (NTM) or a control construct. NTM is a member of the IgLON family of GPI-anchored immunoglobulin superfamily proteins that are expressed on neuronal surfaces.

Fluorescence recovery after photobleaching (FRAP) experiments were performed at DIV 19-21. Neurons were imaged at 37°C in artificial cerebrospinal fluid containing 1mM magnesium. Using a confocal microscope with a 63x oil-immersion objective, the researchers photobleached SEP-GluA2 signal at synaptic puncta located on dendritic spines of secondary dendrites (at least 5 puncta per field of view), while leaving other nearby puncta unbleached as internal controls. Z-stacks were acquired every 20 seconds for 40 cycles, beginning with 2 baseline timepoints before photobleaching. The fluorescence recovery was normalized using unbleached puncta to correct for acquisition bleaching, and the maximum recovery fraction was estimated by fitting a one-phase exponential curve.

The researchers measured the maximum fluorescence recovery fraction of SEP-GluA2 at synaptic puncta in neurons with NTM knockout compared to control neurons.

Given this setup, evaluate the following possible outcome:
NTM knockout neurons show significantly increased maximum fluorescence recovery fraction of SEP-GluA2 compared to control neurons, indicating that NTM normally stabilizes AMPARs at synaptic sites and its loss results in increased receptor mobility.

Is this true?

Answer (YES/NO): NO